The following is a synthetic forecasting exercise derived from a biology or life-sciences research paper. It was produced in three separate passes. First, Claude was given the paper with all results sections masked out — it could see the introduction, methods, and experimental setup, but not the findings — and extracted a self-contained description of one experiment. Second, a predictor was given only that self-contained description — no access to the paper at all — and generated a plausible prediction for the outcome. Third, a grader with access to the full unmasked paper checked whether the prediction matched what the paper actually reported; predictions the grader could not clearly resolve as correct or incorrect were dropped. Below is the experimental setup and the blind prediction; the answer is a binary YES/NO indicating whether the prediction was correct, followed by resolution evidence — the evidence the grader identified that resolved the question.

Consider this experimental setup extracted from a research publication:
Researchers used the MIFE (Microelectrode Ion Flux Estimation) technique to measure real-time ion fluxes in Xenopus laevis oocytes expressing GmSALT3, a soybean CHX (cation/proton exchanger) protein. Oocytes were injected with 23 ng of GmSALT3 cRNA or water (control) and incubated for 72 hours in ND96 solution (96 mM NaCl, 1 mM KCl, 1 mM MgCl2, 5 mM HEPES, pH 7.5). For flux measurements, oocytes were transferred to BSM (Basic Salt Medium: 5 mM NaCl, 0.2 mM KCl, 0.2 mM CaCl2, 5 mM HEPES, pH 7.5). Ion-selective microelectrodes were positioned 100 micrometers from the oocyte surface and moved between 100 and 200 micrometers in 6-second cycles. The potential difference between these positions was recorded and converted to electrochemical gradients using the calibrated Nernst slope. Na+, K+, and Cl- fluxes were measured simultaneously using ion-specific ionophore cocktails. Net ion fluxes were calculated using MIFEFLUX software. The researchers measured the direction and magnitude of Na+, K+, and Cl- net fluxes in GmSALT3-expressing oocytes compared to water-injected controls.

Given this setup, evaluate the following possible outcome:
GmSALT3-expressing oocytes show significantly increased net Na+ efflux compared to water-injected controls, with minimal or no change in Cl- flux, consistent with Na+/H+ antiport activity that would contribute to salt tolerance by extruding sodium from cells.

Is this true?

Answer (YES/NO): NO